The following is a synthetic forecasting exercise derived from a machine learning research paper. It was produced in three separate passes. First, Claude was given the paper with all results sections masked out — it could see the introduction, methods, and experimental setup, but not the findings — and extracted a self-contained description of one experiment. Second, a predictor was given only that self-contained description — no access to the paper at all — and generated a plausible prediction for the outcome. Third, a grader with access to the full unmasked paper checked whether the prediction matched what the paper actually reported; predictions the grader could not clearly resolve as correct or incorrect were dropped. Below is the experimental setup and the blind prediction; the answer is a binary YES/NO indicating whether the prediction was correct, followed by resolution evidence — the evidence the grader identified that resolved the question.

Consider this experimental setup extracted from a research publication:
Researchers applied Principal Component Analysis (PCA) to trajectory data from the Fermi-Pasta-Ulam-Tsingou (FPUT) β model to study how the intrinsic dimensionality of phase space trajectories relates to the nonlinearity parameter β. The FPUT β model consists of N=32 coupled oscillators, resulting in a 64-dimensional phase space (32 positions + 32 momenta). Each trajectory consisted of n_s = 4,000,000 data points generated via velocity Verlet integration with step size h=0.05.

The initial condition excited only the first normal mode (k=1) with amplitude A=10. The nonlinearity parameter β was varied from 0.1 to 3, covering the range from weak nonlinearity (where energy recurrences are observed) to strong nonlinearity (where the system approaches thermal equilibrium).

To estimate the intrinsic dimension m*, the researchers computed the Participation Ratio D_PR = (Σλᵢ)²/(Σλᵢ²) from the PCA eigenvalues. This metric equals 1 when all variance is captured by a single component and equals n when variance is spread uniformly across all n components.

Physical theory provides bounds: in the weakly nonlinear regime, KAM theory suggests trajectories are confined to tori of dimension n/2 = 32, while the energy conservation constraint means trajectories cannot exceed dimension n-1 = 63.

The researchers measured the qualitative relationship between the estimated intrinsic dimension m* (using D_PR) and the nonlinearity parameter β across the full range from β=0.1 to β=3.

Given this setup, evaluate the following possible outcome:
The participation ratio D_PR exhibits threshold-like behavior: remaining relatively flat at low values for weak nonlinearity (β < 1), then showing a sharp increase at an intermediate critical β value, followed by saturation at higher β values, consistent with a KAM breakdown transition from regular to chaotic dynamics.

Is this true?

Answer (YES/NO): NO